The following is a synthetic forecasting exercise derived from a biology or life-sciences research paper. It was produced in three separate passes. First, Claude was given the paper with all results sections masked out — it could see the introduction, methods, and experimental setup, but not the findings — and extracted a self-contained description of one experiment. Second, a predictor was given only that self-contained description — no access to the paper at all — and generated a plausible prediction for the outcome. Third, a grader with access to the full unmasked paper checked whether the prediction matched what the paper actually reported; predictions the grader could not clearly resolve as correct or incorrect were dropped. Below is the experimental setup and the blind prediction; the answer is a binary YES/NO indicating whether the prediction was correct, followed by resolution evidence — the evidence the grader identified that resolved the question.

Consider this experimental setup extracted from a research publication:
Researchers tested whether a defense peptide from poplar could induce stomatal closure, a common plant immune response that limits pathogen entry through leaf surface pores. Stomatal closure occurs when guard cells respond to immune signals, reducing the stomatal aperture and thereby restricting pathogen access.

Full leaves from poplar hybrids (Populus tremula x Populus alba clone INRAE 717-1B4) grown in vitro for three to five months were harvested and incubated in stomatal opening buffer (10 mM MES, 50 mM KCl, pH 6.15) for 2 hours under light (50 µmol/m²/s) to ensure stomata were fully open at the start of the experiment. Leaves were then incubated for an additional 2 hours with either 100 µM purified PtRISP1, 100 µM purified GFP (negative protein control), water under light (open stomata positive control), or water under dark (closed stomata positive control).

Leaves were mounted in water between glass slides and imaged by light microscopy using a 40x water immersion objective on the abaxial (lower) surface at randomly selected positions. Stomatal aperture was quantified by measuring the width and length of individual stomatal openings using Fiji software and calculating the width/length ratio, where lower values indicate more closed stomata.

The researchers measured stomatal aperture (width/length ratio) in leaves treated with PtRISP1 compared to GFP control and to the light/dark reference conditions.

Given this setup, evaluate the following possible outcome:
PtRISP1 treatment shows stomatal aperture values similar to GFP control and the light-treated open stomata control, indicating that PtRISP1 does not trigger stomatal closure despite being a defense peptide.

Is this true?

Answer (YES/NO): NO